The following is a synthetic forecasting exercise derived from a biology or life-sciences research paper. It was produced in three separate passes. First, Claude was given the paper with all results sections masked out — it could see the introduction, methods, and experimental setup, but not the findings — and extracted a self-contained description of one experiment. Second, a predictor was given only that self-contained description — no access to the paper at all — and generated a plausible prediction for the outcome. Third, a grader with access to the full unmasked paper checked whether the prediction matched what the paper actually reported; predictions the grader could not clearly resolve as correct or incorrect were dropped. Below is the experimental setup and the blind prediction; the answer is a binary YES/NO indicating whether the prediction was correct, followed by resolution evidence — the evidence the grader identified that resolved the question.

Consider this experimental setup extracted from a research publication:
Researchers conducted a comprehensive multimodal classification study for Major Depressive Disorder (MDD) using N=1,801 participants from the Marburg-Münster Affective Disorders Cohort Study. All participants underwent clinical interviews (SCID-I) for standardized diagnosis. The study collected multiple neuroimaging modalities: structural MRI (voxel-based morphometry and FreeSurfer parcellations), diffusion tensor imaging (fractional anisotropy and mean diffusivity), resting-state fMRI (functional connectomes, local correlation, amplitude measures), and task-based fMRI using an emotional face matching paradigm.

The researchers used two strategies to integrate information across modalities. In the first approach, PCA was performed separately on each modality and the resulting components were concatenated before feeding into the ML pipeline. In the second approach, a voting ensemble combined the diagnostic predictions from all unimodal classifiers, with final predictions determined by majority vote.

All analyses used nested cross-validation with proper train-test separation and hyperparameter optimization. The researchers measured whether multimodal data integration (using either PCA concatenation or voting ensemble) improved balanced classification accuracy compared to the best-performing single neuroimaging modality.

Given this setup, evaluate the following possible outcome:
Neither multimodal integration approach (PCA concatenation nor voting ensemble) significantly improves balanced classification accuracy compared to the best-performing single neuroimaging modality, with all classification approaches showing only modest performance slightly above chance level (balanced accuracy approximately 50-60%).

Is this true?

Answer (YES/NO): YES